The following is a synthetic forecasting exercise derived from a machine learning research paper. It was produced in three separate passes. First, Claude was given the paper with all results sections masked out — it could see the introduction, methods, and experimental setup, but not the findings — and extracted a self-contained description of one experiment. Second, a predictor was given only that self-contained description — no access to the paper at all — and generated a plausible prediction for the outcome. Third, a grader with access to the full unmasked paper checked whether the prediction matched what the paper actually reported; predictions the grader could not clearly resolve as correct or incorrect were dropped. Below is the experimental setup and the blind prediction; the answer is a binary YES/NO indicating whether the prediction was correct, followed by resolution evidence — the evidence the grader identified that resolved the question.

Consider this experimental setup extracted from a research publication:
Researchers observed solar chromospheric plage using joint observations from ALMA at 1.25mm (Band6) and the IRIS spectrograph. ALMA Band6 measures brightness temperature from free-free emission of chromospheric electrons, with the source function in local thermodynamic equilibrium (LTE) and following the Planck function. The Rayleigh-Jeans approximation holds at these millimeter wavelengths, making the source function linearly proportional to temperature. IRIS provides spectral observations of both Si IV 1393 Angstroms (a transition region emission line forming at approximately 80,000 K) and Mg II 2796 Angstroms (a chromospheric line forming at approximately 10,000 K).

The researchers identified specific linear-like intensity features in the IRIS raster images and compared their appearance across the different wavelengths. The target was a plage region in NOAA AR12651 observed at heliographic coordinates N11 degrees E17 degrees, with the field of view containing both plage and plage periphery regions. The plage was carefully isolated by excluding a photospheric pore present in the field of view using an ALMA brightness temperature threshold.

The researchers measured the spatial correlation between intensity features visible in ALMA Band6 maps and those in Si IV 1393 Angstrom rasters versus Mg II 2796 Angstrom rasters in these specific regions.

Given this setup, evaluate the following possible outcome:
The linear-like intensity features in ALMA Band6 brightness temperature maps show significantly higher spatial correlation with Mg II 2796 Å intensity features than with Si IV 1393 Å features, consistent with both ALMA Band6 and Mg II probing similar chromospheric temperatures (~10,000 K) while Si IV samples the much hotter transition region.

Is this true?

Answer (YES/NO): NO